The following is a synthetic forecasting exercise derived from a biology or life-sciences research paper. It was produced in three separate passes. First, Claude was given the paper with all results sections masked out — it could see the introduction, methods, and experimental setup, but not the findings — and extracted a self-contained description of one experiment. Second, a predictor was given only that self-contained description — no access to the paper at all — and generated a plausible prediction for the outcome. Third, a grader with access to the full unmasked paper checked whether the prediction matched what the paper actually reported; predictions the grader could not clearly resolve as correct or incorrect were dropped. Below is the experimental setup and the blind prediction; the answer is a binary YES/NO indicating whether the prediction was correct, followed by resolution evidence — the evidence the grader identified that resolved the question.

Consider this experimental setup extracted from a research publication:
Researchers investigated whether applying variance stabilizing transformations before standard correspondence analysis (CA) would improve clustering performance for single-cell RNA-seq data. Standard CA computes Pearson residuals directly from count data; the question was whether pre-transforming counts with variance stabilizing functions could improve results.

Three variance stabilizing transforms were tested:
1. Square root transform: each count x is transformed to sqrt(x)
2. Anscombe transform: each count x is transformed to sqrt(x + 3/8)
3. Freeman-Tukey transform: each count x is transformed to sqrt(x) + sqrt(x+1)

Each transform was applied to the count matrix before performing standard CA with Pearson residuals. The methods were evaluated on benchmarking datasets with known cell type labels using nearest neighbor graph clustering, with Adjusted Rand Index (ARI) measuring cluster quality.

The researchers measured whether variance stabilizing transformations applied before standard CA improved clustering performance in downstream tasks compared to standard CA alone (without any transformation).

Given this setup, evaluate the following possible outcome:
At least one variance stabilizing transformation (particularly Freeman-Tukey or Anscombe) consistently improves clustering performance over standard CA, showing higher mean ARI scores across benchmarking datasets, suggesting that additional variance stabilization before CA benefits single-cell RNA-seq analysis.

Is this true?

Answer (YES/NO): YES